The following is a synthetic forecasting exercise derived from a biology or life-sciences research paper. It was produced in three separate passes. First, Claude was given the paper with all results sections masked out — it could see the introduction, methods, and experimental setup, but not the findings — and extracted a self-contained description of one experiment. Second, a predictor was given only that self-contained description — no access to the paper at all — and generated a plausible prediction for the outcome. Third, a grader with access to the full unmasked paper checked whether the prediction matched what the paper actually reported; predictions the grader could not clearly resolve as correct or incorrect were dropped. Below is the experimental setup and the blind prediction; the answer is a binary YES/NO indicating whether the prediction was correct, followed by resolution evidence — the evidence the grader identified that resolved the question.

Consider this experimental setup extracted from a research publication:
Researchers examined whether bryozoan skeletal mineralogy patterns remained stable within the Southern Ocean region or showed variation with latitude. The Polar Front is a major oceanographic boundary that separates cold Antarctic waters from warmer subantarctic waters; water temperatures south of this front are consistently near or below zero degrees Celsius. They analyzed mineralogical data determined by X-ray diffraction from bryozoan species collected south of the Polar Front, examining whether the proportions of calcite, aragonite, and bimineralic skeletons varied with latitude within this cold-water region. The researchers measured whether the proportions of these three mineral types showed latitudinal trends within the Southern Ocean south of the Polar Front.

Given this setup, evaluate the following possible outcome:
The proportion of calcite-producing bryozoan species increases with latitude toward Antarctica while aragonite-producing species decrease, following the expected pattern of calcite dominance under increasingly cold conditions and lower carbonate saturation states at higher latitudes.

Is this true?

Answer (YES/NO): NO